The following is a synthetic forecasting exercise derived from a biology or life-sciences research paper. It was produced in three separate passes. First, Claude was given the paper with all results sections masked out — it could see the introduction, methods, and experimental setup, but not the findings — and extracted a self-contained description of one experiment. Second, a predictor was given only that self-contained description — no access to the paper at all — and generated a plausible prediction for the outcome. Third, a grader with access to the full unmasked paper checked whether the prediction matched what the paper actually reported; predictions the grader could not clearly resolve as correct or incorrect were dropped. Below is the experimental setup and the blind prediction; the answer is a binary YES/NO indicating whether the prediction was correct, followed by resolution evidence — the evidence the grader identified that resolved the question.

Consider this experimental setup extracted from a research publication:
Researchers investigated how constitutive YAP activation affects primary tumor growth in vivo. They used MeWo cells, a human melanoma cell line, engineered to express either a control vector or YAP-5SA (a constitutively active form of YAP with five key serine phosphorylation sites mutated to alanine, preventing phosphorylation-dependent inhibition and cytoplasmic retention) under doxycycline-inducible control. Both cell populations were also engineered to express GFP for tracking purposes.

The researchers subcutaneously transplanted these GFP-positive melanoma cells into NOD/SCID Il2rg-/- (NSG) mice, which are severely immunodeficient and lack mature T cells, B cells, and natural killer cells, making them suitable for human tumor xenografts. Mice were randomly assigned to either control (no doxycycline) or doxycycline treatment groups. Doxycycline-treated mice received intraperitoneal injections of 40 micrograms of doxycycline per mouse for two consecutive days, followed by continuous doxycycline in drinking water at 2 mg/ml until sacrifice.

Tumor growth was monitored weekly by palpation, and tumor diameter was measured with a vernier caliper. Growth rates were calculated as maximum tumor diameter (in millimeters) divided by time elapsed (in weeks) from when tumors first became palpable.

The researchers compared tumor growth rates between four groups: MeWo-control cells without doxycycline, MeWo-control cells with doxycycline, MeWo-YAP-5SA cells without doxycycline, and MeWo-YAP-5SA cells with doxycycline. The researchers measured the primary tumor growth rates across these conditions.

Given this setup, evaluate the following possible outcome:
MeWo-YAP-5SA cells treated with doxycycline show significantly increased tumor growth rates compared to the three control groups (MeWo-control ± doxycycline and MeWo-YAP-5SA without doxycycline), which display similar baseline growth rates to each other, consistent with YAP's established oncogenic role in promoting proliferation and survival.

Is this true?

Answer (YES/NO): NO